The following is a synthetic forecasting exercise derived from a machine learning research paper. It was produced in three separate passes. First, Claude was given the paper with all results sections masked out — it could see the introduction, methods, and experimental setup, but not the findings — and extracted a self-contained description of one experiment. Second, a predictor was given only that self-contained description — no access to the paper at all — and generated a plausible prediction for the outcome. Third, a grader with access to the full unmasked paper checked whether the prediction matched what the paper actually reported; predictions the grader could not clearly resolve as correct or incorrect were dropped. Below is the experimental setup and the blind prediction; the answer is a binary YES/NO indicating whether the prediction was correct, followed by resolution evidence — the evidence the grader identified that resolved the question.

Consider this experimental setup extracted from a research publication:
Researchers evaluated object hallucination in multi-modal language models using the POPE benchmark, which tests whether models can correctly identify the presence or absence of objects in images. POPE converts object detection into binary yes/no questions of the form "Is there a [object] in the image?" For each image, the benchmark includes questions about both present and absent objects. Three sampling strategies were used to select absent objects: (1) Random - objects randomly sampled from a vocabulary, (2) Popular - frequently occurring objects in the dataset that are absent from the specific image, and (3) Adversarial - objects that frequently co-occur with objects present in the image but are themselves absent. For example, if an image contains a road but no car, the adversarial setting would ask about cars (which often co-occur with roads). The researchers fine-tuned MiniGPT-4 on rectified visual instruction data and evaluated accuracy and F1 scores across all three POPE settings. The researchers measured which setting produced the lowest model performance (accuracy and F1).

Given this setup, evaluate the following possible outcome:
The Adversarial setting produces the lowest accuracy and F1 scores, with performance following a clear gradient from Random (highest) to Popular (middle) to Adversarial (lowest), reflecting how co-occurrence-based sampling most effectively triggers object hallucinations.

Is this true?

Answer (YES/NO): YES